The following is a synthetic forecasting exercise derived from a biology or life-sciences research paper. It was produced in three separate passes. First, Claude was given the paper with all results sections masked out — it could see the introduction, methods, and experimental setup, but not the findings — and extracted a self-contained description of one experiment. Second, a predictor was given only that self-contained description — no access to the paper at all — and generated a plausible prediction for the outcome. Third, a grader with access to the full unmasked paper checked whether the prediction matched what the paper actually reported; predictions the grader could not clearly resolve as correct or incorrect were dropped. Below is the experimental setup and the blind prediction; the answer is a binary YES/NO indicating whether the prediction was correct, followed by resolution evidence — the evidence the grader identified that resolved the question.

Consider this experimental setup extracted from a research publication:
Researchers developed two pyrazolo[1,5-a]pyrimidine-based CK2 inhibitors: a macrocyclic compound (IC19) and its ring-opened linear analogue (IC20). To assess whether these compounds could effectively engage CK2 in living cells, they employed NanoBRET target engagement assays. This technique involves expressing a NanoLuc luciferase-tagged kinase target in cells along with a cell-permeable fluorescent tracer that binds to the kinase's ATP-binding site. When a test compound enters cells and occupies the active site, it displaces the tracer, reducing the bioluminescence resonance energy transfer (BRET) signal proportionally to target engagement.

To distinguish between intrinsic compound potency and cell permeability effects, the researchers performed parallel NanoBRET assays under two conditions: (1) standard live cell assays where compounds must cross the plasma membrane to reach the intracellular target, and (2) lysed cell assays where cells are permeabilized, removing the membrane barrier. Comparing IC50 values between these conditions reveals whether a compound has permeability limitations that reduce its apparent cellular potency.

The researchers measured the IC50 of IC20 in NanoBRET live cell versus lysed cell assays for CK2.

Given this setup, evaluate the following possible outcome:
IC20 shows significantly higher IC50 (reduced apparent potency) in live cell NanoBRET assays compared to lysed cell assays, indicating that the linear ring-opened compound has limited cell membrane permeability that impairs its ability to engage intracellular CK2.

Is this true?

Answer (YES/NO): YES